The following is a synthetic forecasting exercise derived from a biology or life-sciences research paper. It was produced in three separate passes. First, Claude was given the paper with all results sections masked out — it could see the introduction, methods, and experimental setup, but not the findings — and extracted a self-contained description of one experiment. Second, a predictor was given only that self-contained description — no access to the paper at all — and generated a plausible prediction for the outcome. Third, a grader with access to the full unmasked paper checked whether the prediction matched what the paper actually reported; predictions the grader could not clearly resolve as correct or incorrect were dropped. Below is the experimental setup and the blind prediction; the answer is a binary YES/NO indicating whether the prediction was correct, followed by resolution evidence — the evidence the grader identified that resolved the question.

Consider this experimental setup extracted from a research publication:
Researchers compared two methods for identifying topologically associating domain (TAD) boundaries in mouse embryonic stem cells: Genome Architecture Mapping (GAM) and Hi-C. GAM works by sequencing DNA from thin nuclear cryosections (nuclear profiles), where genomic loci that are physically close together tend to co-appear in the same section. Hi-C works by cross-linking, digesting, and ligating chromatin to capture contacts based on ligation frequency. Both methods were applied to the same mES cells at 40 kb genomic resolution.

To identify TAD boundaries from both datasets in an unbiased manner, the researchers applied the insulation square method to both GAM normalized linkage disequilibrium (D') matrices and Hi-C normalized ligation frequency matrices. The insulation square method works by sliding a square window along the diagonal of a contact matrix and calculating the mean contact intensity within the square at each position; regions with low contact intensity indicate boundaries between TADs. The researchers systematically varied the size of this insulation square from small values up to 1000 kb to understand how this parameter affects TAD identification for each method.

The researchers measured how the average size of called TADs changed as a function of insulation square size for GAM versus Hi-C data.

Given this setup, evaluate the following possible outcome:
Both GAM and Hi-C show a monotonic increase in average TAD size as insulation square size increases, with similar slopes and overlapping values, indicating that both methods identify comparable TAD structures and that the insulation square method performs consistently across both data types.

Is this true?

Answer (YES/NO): NO